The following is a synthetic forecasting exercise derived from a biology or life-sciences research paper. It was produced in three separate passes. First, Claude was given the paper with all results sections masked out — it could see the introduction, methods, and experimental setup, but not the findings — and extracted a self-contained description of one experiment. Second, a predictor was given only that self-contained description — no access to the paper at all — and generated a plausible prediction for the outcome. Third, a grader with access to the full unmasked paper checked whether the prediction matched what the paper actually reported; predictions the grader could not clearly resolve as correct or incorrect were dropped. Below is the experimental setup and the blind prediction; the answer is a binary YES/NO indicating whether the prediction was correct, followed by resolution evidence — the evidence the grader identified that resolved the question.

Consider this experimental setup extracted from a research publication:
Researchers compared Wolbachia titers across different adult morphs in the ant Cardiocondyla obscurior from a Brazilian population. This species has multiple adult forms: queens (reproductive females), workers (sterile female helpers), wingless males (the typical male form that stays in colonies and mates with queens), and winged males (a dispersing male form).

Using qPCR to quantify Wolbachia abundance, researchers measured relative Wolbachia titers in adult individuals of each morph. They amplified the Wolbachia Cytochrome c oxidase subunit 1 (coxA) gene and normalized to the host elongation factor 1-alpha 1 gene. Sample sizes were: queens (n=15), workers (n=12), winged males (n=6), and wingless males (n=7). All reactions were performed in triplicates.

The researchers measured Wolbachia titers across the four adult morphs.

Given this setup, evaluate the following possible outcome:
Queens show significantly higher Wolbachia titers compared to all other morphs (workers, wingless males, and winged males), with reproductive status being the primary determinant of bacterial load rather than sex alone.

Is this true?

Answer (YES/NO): NO